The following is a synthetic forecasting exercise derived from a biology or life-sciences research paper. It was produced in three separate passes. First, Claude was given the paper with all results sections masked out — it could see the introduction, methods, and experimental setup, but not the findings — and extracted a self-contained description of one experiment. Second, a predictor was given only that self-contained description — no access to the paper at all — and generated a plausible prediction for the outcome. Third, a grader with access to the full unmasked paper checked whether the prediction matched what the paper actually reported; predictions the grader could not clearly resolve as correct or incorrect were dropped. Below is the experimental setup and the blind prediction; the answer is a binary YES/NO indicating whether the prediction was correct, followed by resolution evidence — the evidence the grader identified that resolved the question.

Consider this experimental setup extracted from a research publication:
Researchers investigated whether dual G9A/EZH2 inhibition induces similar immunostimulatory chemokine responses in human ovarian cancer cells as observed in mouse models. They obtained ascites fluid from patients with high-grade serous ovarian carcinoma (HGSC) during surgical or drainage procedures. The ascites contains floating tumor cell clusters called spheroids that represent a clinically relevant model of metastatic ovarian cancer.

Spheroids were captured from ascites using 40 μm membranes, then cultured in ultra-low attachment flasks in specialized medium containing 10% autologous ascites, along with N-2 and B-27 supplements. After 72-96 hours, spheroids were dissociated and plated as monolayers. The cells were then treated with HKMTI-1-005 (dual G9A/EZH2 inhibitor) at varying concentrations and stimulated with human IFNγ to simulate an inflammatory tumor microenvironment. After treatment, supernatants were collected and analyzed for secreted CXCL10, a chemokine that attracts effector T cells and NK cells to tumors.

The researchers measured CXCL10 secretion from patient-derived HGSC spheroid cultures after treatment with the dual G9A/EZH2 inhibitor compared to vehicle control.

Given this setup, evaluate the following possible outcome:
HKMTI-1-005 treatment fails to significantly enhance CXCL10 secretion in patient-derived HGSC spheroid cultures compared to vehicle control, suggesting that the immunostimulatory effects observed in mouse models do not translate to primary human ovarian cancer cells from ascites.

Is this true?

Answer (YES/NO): NO